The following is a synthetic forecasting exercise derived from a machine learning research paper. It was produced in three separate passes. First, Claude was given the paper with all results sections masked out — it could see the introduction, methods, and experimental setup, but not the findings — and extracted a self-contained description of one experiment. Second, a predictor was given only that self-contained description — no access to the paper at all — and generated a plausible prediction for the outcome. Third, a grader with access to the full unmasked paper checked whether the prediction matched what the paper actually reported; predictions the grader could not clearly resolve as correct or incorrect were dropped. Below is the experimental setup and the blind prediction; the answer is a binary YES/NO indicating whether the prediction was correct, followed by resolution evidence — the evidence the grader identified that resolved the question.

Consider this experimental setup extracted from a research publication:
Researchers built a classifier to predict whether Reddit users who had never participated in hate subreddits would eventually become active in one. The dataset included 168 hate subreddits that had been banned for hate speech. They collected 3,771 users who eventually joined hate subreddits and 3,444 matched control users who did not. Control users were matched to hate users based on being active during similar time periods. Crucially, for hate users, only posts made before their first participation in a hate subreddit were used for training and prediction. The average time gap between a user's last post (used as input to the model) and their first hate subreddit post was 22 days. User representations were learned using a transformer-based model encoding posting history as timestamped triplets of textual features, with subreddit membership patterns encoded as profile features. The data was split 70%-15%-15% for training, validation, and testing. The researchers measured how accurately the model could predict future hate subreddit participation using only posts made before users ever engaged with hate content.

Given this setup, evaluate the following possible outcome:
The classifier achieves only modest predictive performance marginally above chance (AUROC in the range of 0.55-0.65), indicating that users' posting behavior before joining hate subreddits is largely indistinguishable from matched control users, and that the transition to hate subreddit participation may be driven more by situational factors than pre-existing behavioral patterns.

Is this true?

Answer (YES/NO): NO